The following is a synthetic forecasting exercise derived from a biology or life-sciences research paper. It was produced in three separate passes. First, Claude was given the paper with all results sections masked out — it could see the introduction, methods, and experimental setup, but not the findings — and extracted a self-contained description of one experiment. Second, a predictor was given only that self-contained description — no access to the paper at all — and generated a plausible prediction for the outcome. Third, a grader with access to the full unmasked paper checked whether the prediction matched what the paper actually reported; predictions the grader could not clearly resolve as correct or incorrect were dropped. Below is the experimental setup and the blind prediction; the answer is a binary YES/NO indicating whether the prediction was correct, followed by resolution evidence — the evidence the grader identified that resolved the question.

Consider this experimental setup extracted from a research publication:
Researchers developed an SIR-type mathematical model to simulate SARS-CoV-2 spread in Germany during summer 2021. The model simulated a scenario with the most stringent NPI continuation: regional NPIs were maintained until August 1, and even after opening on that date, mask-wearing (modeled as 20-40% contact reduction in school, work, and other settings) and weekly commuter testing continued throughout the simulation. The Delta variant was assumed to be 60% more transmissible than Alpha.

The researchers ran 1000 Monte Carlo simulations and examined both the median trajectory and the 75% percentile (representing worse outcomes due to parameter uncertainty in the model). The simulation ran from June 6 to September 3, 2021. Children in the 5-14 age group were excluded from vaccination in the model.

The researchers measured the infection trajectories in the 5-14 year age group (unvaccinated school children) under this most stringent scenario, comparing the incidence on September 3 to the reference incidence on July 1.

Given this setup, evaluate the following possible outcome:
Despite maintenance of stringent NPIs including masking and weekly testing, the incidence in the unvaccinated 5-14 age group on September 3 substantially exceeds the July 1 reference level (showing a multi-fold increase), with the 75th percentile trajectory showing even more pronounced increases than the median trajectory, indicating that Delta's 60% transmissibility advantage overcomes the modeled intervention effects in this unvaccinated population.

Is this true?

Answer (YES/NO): NO